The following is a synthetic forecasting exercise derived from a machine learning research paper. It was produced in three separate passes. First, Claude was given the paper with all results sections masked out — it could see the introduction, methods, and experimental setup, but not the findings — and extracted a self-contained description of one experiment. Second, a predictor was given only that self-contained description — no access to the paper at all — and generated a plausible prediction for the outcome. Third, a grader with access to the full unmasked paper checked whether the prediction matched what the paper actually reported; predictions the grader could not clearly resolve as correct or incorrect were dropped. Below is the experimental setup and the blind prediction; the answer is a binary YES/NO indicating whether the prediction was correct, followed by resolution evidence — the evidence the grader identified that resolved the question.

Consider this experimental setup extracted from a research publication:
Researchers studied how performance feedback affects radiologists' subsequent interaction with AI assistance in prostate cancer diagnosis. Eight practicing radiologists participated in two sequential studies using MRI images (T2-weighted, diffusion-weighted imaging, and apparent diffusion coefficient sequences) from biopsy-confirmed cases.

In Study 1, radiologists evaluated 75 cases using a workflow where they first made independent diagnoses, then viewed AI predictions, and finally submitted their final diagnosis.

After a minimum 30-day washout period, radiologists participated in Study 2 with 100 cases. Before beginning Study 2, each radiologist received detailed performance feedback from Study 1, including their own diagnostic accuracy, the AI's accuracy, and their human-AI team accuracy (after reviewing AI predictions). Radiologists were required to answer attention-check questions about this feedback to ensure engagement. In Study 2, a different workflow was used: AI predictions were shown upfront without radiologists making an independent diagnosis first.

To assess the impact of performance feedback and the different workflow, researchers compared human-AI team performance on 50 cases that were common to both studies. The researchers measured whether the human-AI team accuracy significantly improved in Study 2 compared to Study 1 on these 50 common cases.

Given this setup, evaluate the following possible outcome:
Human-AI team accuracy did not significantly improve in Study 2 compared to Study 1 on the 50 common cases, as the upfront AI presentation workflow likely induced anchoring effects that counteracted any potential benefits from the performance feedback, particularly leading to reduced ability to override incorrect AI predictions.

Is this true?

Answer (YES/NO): NO